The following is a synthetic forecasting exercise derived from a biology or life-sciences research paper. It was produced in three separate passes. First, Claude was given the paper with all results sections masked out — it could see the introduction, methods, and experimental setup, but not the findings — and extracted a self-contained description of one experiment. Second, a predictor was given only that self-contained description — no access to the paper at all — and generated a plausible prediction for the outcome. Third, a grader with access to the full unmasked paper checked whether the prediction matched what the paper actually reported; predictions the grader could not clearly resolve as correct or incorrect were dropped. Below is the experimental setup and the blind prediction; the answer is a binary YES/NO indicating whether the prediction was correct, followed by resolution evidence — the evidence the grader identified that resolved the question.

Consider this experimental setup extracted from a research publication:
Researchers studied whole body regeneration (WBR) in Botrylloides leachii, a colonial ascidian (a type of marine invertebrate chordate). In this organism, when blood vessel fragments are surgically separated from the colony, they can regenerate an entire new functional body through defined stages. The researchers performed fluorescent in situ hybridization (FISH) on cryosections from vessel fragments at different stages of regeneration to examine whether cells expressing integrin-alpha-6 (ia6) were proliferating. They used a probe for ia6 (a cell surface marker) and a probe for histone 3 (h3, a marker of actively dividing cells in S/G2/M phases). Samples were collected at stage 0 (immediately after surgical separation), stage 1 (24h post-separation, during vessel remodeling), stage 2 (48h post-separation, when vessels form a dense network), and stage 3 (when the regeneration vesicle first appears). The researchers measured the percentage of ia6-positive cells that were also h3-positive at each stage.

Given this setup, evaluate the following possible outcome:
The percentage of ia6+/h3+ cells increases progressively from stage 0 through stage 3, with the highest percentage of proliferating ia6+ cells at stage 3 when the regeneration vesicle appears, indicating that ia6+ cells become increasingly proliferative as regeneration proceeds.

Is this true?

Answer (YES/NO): NO